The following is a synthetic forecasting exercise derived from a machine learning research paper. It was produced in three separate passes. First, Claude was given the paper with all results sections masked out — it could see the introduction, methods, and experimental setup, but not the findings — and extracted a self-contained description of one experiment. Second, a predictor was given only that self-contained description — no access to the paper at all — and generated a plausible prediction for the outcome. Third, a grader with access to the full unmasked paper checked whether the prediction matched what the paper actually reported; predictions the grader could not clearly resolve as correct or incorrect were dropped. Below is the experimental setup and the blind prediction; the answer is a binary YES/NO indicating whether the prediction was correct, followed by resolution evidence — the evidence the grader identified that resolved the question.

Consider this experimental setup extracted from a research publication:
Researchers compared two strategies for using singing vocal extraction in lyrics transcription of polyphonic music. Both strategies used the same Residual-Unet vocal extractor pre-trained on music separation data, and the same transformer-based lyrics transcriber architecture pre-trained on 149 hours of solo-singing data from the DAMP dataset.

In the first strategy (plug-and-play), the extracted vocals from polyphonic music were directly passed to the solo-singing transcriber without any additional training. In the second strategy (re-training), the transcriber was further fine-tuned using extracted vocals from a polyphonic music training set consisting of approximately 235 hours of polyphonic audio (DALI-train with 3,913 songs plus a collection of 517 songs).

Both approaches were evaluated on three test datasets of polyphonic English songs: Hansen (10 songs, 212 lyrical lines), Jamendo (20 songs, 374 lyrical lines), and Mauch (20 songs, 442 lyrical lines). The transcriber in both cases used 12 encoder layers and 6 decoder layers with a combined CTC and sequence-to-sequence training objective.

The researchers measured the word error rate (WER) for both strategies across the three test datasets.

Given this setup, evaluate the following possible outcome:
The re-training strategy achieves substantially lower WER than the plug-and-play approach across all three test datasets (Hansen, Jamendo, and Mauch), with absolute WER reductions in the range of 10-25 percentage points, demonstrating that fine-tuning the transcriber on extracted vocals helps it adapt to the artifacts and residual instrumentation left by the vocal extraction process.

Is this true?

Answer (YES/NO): YES